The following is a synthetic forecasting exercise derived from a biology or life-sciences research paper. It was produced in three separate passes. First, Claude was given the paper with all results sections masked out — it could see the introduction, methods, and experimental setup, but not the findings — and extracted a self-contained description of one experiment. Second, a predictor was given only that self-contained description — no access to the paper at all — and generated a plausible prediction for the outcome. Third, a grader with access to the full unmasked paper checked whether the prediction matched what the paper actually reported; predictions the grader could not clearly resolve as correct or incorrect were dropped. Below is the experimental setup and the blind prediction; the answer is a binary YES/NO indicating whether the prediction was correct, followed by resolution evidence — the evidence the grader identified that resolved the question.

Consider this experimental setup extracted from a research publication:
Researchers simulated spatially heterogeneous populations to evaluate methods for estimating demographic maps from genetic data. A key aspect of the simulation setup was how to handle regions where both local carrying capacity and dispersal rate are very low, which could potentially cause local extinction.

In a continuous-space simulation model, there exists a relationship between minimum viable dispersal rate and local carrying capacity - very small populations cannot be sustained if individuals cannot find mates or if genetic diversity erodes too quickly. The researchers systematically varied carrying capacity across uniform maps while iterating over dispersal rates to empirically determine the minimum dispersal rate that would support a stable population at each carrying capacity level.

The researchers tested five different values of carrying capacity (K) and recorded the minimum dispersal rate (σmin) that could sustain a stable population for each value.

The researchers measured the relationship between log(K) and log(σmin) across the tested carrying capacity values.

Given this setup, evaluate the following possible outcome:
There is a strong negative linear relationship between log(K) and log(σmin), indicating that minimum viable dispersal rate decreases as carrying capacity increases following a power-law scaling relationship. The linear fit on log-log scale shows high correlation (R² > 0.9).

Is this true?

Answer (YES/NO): YES